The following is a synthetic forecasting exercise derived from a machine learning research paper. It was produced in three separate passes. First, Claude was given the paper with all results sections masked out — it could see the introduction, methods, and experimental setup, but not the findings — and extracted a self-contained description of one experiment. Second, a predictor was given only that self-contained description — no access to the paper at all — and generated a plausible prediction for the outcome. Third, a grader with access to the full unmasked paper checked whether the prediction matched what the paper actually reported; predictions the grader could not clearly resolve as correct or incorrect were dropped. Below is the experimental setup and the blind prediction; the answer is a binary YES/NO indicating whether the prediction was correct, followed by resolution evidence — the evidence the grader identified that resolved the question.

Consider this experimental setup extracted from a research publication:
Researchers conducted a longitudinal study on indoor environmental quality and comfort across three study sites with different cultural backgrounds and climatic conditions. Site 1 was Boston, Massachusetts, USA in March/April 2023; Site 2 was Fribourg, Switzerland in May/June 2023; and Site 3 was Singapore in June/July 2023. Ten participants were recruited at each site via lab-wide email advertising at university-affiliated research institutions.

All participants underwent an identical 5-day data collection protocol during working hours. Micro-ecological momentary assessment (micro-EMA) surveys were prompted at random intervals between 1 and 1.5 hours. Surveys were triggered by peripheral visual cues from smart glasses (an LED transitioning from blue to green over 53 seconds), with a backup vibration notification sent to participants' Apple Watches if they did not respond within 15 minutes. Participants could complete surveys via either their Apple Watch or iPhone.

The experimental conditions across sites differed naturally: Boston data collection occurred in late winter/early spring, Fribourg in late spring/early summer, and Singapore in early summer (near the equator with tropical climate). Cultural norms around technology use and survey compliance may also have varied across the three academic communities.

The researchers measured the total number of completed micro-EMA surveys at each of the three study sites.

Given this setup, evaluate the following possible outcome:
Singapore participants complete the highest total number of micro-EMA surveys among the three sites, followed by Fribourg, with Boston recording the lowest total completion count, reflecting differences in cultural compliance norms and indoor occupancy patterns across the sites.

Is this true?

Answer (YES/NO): NO